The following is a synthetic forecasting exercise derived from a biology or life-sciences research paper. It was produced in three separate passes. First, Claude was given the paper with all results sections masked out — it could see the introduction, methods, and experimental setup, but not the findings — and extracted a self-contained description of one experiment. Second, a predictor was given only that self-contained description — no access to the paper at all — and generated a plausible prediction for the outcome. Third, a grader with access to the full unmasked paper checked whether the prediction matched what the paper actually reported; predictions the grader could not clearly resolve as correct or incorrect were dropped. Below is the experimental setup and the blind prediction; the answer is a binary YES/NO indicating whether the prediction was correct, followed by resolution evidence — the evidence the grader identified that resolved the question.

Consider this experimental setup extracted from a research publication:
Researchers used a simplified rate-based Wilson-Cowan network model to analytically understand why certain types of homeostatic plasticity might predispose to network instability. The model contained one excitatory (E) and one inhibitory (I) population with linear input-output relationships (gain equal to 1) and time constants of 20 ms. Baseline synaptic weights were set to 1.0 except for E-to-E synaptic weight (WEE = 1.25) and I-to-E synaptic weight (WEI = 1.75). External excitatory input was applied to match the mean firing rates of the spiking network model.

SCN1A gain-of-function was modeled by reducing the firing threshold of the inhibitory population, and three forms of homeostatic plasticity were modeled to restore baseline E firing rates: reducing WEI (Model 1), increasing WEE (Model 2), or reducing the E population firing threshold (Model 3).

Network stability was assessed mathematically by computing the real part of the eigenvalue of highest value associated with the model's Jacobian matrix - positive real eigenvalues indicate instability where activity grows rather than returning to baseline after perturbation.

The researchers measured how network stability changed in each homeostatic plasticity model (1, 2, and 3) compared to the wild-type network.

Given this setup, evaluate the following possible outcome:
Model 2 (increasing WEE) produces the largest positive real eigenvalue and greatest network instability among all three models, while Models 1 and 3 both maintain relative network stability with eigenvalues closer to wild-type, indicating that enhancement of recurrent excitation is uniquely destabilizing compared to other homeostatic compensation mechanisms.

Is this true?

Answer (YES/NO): NO